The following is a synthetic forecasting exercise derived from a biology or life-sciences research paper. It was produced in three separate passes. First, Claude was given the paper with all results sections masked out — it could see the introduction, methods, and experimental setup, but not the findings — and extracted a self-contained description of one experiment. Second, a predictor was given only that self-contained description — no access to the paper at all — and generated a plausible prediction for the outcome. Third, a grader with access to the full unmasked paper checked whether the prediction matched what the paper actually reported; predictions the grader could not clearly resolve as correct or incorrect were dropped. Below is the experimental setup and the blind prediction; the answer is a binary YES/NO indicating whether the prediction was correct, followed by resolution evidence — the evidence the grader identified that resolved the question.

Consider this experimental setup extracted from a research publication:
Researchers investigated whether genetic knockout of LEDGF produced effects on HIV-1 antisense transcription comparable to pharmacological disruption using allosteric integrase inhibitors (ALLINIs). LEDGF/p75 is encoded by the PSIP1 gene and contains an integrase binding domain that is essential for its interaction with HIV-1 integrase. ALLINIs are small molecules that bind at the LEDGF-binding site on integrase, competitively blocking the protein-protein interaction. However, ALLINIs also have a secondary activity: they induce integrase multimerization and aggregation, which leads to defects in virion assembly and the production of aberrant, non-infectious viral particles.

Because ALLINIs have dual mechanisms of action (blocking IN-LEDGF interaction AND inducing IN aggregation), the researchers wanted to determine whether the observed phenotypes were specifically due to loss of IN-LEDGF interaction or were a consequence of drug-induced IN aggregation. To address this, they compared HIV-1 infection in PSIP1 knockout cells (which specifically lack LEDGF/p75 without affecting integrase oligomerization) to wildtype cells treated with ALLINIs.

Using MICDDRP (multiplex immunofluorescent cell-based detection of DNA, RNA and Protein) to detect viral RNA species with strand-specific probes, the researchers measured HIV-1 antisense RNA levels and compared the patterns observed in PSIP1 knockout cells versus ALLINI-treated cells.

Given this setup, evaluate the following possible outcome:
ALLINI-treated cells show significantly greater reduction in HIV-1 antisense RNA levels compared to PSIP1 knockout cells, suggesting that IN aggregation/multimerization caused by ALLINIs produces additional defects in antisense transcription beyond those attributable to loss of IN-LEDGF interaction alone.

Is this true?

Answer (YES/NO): NO